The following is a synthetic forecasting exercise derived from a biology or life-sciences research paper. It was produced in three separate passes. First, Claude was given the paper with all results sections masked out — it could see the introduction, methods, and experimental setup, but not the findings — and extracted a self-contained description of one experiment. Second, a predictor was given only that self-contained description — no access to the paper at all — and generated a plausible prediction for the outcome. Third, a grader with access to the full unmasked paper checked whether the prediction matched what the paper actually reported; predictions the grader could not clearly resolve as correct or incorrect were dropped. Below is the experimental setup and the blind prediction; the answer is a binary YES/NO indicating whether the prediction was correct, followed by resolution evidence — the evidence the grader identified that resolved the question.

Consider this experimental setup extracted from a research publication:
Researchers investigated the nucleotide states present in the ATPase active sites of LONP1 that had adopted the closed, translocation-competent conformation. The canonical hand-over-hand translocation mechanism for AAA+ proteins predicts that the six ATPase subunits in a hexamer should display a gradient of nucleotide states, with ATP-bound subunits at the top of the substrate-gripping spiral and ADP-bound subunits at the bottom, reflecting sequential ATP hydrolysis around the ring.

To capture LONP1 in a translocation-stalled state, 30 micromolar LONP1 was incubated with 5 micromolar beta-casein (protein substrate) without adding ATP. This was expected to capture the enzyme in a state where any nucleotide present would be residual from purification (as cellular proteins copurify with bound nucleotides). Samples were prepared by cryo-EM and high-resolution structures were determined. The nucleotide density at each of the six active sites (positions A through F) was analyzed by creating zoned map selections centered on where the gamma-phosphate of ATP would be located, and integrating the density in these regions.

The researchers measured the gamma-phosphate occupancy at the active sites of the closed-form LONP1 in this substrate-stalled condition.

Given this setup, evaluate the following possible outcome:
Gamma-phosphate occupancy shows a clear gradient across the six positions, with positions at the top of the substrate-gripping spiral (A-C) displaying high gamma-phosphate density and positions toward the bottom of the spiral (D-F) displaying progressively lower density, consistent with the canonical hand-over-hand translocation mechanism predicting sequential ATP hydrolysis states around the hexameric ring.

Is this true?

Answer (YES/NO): NO